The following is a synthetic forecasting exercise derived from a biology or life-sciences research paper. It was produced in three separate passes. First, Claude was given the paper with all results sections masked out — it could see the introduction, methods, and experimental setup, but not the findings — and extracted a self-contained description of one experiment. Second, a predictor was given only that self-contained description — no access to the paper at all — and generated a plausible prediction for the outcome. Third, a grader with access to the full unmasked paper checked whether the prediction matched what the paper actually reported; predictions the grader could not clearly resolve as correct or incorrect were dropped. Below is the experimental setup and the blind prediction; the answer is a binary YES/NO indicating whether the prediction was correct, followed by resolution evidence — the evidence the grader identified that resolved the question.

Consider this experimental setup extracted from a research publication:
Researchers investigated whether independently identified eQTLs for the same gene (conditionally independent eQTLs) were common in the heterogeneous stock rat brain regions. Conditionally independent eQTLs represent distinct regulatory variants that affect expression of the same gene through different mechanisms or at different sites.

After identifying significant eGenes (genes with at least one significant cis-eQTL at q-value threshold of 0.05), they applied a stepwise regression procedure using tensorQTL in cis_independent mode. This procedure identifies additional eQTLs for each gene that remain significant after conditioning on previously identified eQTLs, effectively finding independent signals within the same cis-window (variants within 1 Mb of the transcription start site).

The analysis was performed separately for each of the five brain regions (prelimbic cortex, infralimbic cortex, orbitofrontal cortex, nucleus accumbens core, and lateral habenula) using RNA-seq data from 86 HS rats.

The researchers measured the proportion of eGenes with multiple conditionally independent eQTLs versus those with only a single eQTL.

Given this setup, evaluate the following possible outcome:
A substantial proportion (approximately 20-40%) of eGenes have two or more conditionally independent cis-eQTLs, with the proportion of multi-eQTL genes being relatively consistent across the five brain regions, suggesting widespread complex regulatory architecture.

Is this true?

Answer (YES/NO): NO